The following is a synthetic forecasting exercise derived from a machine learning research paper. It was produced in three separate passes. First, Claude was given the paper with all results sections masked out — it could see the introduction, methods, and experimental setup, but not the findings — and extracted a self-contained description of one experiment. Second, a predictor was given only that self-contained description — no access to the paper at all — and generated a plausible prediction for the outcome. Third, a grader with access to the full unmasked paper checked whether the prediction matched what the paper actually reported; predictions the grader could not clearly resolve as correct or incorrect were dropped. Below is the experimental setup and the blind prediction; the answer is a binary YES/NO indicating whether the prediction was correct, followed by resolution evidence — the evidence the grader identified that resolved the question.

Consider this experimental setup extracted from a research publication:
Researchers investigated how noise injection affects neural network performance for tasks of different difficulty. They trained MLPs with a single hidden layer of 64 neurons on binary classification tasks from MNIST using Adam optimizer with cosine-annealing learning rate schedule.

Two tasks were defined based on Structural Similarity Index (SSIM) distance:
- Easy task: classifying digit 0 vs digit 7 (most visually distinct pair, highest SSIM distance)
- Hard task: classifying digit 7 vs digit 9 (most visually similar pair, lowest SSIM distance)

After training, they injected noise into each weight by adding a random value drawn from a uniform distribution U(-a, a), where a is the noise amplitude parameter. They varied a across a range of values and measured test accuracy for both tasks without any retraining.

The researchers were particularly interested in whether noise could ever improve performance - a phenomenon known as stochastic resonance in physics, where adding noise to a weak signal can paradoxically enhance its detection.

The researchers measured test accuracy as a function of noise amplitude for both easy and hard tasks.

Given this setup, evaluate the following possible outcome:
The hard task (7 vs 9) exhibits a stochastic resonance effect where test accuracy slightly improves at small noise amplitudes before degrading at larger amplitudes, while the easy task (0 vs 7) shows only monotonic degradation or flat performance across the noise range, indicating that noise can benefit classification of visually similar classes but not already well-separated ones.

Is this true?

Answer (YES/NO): NO